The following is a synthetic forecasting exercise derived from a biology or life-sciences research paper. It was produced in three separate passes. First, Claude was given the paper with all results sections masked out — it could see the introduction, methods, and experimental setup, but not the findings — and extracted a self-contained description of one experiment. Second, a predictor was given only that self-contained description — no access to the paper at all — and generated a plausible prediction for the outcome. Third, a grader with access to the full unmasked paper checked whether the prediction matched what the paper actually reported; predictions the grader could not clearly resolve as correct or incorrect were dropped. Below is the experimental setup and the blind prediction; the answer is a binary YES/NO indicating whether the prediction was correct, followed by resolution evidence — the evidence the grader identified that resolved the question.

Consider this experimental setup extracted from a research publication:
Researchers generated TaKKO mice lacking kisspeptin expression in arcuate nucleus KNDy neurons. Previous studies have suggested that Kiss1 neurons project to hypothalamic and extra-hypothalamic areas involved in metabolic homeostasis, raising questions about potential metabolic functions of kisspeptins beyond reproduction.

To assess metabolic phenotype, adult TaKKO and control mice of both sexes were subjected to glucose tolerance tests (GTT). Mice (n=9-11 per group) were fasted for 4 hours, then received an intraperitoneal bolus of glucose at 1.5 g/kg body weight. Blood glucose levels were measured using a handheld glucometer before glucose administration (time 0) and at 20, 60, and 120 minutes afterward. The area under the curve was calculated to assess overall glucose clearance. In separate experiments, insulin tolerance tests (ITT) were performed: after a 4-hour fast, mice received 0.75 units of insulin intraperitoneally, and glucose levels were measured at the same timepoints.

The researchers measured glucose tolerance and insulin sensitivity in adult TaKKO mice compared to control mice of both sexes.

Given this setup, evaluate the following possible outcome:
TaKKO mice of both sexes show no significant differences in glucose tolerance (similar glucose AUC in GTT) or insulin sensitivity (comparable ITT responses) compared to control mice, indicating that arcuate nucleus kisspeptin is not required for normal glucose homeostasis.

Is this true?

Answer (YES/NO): NO